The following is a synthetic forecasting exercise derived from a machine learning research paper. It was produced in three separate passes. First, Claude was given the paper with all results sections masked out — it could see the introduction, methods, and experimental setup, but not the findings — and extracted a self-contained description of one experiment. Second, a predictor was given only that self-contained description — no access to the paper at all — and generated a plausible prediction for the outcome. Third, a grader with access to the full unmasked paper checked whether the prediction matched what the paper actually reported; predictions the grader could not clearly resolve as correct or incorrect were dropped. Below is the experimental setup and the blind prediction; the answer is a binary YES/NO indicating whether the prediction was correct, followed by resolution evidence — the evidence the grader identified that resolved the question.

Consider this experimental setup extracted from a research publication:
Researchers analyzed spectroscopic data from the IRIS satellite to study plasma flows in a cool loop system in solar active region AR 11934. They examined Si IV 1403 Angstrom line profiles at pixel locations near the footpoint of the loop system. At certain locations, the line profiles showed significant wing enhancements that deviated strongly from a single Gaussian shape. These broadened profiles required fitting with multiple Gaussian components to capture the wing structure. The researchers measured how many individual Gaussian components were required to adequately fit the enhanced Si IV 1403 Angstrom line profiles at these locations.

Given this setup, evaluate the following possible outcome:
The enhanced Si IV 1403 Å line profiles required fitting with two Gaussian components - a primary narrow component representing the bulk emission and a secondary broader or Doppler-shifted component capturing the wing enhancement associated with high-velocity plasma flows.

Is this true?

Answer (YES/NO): NO